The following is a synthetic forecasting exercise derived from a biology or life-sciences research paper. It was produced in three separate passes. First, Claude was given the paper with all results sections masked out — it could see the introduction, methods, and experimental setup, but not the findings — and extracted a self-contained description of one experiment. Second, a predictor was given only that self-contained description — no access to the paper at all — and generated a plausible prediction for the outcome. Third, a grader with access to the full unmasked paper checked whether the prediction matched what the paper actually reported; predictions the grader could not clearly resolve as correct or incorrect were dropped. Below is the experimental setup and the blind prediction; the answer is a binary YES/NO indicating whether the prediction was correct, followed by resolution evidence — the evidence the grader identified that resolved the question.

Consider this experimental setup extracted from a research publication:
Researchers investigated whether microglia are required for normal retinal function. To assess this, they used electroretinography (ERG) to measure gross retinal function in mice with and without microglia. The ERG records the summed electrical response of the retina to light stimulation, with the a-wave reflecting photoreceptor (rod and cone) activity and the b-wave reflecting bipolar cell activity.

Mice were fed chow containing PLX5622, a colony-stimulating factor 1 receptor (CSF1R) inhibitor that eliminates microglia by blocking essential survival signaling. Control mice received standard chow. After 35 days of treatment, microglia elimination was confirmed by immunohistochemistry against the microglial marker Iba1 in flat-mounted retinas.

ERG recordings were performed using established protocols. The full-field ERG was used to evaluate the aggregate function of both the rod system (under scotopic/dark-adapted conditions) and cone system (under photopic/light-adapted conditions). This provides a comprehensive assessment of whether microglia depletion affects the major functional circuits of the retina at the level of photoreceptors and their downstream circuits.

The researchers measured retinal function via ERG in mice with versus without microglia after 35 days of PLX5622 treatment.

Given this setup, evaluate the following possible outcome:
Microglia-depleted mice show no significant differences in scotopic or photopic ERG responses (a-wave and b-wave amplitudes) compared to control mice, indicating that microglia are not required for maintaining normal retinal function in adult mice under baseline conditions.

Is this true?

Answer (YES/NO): YES